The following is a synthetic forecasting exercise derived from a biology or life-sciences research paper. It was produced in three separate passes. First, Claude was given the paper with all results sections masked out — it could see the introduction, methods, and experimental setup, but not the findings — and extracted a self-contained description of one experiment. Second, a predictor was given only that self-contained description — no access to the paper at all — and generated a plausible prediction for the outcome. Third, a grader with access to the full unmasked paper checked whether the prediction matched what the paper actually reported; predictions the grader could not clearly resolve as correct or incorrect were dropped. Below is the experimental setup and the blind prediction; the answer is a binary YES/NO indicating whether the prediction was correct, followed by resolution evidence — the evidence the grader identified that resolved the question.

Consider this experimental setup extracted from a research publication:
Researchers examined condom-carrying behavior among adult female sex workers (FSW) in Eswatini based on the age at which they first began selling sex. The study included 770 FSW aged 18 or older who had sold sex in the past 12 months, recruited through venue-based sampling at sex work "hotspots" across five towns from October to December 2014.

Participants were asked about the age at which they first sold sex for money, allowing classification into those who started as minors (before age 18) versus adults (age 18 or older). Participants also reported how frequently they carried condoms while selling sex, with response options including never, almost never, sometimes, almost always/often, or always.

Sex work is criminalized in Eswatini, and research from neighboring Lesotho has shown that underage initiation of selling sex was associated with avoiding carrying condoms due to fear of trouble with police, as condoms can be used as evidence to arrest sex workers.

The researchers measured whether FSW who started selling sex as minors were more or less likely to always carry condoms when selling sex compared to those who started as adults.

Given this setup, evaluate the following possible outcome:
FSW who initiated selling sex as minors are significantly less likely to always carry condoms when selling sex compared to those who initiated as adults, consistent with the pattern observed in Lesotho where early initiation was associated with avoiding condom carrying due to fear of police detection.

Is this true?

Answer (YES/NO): YES